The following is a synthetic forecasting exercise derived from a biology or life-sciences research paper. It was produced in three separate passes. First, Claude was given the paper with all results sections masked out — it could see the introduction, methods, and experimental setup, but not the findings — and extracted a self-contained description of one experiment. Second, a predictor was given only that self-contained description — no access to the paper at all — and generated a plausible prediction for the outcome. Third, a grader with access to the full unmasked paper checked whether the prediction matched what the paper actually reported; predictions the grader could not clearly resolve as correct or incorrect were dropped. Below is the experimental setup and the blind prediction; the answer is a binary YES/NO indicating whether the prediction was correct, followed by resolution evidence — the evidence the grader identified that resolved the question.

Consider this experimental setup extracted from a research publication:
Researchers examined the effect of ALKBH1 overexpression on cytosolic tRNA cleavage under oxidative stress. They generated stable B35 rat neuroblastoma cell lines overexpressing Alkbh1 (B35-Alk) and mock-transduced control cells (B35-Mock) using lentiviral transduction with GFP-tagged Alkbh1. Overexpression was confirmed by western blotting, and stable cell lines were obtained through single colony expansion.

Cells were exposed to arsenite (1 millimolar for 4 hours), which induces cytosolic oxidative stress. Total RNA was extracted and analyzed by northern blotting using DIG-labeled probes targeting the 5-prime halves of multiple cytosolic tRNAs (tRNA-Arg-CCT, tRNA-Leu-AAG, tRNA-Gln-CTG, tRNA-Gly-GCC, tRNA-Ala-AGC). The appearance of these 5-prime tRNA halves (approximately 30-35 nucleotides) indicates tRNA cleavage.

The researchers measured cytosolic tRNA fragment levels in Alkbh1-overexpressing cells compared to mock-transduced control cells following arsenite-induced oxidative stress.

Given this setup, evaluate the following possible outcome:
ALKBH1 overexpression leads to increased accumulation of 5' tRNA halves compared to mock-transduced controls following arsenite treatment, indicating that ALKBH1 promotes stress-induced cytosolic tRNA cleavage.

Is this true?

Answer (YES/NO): YES